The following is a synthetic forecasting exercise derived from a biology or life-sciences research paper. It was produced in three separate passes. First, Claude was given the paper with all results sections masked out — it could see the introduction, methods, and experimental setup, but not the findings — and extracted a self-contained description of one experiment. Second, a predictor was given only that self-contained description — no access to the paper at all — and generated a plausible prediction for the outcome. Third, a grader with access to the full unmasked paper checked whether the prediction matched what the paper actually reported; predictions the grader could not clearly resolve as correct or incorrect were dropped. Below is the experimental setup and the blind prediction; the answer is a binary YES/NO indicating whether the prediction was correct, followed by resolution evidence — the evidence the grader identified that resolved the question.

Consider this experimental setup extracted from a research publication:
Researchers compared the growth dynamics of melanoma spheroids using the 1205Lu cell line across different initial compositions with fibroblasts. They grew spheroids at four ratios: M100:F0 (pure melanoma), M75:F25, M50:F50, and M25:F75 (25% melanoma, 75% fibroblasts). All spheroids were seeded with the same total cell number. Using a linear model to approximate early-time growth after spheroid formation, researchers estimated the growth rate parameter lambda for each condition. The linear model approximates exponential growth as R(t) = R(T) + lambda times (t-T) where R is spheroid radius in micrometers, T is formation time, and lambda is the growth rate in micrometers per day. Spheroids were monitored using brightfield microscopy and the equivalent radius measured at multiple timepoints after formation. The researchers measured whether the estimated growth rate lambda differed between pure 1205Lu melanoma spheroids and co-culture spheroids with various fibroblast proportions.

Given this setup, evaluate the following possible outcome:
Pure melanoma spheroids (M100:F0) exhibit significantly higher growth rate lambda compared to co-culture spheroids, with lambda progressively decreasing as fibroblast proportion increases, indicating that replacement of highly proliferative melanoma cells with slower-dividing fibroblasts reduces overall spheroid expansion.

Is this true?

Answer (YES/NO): NO